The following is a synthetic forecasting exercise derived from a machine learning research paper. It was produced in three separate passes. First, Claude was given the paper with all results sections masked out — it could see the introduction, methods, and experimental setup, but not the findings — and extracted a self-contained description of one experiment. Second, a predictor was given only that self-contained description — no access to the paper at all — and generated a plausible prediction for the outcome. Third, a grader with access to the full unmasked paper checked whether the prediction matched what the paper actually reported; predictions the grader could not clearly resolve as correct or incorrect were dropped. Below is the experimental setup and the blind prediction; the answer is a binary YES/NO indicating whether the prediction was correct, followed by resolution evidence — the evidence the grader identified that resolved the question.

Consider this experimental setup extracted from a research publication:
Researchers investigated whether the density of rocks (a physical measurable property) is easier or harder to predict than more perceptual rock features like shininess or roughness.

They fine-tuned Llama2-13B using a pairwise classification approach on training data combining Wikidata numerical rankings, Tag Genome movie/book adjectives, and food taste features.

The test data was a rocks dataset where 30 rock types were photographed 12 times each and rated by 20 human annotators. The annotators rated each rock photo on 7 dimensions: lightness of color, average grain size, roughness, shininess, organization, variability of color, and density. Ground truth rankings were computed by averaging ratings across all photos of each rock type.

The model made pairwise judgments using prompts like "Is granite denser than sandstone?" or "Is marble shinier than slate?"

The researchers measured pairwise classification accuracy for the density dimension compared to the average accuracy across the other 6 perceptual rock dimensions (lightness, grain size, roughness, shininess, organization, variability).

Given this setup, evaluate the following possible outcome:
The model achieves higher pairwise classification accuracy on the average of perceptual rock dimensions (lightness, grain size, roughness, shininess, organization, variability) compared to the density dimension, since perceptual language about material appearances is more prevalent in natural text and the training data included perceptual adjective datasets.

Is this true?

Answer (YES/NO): NO